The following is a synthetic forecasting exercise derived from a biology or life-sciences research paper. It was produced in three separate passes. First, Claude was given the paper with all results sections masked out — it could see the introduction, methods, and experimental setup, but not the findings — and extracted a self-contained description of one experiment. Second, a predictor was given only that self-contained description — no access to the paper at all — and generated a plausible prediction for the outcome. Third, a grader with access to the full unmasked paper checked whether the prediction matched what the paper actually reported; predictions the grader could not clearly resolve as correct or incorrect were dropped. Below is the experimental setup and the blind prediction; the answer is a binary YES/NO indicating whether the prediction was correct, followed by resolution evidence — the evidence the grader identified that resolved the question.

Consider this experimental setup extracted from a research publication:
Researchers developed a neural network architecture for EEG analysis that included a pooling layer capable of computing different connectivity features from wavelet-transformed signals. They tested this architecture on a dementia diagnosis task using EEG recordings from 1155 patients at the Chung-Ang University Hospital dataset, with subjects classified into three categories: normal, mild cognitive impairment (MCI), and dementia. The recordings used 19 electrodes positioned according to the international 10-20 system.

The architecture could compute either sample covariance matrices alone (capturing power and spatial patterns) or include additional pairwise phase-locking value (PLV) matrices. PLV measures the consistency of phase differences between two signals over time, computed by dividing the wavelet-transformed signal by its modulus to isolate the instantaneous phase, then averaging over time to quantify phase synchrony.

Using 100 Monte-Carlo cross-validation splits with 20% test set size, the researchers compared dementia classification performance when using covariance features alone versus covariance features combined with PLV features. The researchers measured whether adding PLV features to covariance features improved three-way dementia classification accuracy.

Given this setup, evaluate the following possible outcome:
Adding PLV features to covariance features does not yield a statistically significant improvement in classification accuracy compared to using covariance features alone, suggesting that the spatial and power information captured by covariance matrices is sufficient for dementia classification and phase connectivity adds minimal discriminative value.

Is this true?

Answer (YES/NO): NO